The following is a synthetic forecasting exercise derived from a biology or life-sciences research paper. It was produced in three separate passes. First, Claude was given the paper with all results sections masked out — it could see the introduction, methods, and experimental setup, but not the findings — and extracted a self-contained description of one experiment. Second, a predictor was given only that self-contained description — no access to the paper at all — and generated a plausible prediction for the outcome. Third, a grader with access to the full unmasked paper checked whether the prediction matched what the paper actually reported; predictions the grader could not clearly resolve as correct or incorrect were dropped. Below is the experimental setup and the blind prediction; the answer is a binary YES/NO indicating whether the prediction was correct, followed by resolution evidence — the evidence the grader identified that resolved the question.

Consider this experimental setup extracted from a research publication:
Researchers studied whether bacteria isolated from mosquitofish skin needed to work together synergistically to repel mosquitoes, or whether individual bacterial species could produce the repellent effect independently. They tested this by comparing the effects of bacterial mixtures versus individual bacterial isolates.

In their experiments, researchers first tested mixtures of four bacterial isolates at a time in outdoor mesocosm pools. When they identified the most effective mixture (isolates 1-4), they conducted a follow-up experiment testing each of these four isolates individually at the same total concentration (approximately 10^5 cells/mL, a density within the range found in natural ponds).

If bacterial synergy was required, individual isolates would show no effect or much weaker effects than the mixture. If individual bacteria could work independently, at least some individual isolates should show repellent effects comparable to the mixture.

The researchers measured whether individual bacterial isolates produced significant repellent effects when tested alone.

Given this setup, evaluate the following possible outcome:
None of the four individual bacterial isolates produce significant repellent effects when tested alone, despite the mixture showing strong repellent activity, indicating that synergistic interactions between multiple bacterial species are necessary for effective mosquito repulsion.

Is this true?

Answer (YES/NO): NO